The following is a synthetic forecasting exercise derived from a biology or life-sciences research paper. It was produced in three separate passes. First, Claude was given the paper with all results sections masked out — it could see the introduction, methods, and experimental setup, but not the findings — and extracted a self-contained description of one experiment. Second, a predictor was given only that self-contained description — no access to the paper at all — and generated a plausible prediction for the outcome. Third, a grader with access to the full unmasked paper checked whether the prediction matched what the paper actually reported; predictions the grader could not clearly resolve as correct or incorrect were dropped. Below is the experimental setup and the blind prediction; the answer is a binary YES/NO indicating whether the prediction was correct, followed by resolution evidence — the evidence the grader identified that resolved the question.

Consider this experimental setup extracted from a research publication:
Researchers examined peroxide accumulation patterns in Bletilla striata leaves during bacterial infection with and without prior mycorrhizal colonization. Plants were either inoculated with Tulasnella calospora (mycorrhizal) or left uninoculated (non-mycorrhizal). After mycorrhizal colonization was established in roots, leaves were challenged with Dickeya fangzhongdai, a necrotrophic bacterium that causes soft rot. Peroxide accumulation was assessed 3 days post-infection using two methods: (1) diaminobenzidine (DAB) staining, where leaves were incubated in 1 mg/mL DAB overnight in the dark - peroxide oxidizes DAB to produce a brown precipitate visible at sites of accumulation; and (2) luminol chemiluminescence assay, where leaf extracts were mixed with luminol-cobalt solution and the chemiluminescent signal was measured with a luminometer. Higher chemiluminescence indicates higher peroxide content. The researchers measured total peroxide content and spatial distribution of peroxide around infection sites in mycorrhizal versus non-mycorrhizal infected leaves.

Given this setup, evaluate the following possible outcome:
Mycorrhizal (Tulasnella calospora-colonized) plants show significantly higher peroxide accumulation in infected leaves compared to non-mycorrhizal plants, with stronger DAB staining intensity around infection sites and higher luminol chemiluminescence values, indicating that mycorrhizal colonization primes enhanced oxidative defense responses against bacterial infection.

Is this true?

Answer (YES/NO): YES